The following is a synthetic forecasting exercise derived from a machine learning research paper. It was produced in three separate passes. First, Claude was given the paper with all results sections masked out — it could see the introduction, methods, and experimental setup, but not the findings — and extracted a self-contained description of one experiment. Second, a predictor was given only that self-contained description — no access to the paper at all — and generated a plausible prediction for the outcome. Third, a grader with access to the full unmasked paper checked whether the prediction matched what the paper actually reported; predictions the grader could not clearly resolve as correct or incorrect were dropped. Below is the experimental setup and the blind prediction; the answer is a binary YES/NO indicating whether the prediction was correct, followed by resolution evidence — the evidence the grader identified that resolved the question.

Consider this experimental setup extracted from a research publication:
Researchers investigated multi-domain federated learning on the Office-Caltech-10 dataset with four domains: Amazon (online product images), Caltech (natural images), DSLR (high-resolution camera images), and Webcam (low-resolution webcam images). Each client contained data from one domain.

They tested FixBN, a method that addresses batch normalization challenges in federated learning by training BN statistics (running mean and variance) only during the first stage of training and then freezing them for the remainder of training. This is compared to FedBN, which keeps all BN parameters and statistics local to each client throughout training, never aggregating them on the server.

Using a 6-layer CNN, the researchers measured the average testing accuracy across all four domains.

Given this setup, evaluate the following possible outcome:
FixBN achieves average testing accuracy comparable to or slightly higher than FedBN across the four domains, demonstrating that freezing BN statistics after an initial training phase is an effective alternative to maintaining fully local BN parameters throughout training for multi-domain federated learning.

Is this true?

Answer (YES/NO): NO